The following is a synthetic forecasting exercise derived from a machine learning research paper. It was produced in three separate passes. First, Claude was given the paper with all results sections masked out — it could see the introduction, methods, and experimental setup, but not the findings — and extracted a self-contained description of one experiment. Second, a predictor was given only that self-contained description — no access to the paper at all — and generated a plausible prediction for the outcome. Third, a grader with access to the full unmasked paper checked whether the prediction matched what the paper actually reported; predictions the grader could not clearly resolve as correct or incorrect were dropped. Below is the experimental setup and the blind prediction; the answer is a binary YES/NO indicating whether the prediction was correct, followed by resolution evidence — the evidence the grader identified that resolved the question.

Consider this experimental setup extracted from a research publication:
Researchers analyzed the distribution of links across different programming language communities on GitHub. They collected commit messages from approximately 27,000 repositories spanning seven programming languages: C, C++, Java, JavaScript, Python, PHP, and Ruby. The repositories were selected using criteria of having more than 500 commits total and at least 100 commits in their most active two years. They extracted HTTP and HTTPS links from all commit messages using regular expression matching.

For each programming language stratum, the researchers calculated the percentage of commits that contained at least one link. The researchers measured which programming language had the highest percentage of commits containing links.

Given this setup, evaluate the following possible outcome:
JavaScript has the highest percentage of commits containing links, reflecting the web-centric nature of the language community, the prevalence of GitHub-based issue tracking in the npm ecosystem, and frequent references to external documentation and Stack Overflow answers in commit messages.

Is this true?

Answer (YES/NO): NO